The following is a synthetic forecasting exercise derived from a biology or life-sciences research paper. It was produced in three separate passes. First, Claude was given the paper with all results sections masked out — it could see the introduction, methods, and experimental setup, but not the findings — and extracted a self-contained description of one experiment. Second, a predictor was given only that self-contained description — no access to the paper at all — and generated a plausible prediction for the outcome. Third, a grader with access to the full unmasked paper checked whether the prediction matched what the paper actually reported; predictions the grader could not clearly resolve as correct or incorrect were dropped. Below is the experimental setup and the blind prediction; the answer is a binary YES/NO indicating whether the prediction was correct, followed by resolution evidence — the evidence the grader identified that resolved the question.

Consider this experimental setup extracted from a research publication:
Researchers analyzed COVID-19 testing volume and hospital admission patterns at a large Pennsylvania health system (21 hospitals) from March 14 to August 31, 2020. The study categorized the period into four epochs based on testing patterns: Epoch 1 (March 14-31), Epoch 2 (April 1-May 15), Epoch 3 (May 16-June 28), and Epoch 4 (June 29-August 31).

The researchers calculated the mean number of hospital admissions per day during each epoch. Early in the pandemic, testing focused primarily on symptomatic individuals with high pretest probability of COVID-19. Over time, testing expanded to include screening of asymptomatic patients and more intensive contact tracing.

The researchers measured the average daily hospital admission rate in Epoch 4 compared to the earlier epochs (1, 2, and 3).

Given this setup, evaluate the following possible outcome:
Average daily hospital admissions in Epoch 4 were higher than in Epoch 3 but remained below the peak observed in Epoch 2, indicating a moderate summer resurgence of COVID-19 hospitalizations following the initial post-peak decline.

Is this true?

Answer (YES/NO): NO